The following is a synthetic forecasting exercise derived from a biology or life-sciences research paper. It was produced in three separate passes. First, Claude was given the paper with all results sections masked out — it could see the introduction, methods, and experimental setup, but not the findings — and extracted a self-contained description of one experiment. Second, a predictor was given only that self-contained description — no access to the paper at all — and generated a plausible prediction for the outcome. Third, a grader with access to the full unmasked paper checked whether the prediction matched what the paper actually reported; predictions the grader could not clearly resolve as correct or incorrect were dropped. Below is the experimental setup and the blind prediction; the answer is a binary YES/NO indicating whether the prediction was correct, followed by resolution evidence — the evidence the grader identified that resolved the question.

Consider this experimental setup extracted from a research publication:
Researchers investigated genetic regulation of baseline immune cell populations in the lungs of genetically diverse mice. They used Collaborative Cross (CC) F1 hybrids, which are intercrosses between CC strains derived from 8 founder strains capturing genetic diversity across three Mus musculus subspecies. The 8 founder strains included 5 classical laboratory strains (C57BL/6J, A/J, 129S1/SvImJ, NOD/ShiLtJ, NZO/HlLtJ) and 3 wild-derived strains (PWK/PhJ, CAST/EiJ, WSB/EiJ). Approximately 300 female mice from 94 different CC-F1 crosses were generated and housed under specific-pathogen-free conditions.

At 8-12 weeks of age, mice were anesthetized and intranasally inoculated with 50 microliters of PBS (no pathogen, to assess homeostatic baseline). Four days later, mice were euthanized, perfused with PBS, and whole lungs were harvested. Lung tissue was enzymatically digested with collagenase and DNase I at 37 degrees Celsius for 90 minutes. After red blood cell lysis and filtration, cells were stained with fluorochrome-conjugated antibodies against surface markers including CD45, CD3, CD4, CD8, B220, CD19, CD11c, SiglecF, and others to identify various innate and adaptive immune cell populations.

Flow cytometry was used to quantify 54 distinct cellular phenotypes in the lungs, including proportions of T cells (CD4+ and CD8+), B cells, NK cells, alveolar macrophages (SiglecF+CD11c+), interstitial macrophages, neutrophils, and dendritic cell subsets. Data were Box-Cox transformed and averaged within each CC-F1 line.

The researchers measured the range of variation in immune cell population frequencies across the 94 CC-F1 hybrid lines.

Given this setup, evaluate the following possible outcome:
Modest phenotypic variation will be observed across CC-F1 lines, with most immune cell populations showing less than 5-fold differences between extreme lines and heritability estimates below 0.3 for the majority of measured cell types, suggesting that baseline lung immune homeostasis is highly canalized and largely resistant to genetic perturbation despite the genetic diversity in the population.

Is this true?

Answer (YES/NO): NO